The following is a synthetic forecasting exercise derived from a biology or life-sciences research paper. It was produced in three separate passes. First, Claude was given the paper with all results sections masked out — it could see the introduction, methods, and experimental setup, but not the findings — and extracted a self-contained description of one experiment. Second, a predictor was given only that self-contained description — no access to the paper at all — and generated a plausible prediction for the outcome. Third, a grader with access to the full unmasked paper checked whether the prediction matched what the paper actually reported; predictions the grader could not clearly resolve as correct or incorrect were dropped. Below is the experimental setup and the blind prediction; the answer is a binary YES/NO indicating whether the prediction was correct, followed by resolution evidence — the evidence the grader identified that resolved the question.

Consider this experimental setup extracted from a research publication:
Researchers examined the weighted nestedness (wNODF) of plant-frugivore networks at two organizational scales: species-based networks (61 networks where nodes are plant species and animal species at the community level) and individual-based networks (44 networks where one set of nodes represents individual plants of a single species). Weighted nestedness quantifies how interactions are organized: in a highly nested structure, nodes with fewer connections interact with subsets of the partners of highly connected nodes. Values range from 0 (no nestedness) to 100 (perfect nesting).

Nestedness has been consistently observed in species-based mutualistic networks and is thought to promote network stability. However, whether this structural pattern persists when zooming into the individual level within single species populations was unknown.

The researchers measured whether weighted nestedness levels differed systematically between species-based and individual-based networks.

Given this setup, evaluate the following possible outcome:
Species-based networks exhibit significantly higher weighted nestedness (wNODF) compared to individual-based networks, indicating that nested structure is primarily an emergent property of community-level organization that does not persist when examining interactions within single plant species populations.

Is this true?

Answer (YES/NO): NO